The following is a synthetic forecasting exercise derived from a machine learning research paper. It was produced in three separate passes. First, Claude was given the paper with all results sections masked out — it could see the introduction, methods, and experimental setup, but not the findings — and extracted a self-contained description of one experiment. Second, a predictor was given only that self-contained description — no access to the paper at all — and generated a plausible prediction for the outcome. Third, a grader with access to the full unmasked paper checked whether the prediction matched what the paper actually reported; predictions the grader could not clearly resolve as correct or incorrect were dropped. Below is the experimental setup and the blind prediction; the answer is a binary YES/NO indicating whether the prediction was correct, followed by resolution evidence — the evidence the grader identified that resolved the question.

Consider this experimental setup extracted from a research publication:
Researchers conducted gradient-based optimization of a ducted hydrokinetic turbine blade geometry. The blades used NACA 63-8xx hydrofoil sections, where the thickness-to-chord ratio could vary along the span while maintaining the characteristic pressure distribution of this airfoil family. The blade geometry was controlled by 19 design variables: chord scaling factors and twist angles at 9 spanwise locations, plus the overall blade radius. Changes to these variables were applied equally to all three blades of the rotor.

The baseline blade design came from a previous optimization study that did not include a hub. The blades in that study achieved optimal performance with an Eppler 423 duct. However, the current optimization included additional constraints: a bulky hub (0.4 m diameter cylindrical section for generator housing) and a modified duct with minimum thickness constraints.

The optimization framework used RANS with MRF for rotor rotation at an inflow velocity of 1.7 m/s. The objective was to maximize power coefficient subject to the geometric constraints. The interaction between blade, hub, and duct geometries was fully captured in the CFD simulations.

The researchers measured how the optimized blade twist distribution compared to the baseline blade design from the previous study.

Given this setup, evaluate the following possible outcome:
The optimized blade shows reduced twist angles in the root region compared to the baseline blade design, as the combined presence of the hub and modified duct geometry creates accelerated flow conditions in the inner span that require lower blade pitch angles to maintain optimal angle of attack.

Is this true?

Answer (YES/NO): NO